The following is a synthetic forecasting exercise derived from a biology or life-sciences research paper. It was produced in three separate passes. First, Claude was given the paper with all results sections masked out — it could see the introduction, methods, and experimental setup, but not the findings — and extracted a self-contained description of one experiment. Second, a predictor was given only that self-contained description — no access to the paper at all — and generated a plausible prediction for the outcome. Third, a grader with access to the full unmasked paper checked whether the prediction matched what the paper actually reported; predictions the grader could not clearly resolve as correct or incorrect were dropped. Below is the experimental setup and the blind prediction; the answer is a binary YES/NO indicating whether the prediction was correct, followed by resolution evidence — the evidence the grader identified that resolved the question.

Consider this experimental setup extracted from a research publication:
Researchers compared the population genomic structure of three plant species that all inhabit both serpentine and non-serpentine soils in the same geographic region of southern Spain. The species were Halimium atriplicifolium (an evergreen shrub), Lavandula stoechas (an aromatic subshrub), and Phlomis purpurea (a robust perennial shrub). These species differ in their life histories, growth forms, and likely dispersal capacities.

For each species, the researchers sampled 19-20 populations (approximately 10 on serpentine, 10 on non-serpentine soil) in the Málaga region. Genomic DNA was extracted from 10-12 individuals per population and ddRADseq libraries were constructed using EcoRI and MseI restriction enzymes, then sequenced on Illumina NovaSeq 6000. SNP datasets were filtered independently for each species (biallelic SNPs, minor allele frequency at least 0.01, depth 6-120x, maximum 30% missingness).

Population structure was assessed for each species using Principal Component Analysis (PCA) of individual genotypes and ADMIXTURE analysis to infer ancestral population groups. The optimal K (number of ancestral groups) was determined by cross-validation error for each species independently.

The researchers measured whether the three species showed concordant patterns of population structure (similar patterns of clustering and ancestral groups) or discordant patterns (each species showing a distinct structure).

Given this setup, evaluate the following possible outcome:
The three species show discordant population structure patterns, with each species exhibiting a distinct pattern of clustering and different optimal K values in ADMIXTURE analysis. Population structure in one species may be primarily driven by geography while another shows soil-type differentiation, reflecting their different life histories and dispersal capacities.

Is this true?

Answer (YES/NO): NO